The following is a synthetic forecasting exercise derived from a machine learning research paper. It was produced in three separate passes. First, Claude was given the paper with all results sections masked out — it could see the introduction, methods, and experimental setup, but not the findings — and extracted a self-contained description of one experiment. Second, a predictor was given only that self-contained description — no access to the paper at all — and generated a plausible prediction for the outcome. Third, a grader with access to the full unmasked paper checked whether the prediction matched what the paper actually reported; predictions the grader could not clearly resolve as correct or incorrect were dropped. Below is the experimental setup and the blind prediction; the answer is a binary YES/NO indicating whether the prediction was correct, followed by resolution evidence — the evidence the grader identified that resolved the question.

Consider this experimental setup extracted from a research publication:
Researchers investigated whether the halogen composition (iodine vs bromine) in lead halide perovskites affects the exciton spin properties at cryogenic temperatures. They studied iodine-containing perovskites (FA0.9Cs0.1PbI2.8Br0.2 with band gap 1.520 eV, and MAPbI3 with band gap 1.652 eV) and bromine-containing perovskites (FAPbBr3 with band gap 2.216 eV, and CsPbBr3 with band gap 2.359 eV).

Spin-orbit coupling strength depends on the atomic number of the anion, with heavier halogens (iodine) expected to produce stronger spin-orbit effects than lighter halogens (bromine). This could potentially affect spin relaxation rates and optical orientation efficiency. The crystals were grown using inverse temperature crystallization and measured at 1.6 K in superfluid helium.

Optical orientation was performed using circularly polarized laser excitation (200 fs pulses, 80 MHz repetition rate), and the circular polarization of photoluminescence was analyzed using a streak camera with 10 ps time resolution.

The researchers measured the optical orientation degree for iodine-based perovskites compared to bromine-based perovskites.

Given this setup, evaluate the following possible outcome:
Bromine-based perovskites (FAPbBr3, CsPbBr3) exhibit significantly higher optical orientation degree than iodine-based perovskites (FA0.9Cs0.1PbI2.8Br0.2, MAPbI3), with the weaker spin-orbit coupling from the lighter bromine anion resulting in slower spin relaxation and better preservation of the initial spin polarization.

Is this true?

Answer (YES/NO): NO